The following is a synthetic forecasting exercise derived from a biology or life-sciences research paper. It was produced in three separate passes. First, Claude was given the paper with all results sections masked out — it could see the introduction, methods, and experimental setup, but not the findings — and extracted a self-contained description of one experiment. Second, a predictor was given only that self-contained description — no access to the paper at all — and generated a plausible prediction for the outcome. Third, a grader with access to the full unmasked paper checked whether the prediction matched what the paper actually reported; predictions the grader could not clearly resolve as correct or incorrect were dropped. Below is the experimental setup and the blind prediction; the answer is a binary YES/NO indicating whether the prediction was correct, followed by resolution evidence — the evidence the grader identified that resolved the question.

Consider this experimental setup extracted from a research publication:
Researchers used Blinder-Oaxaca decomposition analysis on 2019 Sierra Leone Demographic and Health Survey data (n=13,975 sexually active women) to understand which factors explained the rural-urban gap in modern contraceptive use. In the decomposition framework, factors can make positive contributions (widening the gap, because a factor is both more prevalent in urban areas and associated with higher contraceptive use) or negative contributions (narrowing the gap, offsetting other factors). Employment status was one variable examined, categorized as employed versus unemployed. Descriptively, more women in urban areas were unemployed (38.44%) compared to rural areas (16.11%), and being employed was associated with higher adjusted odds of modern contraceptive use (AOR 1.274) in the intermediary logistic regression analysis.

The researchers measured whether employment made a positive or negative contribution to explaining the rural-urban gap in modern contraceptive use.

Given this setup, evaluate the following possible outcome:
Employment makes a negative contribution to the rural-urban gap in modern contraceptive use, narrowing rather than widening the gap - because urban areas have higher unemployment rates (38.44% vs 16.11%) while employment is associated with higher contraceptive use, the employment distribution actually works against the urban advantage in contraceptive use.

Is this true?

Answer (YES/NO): YES